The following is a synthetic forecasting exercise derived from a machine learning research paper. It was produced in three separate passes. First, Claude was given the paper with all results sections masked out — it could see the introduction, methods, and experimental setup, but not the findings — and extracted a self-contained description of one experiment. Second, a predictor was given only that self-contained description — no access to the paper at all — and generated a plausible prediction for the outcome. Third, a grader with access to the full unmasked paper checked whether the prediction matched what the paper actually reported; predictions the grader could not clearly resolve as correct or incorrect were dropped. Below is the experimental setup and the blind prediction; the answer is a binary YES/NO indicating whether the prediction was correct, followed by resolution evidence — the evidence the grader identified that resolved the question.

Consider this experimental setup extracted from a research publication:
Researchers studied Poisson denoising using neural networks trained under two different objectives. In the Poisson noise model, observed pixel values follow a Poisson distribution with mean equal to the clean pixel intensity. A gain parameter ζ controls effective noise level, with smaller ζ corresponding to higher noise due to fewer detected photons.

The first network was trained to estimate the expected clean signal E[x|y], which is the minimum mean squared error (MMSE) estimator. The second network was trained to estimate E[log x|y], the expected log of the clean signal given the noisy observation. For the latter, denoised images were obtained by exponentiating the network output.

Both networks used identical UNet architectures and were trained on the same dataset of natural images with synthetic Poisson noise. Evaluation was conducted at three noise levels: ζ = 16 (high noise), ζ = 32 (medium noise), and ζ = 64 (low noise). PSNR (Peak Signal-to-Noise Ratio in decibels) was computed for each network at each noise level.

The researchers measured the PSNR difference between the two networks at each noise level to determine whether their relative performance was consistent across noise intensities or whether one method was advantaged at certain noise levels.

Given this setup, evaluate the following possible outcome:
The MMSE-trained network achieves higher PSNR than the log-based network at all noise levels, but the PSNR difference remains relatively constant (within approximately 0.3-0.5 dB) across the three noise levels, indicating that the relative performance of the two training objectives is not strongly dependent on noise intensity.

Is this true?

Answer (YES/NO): NO